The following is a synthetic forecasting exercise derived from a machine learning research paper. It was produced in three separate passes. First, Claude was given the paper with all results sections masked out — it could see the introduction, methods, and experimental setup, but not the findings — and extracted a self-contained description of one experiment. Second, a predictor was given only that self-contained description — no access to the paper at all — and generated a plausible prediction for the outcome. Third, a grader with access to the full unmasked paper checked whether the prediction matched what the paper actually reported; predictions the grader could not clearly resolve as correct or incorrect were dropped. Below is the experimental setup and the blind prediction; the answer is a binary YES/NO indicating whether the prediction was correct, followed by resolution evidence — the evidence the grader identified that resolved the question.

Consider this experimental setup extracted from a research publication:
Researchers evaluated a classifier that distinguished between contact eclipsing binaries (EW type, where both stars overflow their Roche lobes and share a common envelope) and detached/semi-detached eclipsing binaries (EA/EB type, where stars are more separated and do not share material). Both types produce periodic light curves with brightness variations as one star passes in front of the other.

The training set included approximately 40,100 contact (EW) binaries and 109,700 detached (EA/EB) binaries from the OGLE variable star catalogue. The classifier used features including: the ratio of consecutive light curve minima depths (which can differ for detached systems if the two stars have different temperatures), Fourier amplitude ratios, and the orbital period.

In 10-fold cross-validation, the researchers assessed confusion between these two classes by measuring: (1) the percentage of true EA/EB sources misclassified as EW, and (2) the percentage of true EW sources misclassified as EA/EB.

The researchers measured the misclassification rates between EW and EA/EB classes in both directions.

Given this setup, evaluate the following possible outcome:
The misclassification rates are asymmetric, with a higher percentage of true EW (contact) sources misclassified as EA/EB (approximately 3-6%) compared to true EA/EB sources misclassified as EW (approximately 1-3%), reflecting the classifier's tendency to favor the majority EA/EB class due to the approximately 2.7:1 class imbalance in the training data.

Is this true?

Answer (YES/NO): NO